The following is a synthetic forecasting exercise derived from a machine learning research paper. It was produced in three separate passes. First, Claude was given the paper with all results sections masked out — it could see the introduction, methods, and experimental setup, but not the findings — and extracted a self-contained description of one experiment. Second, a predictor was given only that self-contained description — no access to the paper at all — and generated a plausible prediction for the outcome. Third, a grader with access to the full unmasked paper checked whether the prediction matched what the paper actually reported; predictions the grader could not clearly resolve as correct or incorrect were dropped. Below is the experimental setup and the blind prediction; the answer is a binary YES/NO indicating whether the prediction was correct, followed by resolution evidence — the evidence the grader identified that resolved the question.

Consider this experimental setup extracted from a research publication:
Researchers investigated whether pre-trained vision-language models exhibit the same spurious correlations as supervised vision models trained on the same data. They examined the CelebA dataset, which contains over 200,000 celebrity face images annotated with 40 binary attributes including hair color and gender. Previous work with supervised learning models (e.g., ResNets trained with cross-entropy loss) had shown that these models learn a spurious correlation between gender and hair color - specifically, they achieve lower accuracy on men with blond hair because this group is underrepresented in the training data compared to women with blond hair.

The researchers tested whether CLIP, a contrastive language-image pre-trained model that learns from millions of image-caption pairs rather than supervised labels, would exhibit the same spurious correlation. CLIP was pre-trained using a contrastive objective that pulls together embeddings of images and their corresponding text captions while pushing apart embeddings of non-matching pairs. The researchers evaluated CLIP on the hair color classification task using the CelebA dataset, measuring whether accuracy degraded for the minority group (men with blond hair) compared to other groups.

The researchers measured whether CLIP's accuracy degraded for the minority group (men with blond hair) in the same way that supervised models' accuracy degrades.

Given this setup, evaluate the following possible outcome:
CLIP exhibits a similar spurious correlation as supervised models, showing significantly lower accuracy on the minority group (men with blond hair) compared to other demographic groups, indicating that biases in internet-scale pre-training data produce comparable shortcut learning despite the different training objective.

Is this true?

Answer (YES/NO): NO